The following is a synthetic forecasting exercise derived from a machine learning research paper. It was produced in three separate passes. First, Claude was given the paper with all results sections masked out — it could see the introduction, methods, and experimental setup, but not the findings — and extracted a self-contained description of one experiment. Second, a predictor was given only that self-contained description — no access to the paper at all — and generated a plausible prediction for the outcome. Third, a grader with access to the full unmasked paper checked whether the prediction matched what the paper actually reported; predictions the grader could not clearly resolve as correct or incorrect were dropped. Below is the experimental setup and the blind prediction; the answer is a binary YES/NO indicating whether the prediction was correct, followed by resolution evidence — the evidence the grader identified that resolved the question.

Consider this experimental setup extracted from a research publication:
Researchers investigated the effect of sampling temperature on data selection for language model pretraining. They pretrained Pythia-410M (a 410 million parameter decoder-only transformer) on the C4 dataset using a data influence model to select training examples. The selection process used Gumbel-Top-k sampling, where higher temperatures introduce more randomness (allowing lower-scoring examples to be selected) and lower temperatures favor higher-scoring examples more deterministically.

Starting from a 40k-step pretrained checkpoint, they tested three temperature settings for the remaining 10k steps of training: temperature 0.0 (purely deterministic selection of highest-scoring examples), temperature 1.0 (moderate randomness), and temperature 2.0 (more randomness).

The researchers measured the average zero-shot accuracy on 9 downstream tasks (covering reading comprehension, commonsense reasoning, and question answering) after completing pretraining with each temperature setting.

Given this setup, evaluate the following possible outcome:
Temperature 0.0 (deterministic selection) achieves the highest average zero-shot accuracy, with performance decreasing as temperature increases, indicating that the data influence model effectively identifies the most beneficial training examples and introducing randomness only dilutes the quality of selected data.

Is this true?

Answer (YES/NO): NO